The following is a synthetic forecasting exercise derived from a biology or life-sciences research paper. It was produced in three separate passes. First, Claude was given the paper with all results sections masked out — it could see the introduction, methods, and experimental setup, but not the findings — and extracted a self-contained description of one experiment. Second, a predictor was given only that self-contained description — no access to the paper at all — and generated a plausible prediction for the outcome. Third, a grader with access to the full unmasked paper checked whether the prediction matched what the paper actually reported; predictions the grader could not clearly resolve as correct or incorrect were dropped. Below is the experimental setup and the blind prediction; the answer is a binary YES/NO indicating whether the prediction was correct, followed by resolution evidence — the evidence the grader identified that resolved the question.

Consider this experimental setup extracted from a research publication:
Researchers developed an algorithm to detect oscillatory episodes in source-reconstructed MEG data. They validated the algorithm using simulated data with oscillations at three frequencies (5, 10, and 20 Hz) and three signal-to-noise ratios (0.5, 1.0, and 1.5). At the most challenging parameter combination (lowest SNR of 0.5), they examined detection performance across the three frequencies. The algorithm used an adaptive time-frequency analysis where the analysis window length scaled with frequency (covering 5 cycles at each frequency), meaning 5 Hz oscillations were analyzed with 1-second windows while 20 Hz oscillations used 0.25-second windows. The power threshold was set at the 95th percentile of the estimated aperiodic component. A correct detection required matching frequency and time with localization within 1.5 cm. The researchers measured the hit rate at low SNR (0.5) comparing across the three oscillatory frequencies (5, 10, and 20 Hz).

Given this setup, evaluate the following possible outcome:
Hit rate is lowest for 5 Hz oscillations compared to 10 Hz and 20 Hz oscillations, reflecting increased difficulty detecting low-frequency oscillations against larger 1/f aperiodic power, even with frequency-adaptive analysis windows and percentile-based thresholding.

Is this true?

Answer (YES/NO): NO